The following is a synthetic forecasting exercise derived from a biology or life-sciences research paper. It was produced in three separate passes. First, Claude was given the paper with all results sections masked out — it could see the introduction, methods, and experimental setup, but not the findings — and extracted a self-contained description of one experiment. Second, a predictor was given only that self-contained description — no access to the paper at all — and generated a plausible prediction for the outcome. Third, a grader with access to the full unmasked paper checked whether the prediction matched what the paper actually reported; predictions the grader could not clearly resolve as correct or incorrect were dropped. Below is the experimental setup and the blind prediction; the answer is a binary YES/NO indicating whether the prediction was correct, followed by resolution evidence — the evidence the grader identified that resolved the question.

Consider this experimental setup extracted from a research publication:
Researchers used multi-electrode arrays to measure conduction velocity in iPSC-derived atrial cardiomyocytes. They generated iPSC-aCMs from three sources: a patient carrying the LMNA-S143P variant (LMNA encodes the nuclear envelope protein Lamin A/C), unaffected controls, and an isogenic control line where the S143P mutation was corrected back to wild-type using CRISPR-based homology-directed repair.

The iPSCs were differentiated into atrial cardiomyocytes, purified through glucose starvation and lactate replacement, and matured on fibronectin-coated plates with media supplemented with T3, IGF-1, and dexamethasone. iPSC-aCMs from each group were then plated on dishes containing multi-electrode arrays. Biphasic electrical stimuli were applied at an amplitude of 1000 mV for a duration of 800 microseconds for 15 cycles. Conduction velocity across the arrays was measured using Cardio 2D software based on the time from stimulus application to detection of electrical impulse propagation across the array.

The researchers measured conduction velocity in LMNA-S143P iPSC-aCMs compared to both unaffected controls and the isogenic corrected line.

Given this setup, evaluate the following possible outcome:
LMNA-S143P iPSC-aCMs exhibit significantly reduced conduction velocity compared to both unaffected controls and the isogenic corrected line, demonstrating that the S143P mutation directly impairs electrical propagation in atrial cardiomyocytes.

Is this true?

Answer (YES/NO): NO